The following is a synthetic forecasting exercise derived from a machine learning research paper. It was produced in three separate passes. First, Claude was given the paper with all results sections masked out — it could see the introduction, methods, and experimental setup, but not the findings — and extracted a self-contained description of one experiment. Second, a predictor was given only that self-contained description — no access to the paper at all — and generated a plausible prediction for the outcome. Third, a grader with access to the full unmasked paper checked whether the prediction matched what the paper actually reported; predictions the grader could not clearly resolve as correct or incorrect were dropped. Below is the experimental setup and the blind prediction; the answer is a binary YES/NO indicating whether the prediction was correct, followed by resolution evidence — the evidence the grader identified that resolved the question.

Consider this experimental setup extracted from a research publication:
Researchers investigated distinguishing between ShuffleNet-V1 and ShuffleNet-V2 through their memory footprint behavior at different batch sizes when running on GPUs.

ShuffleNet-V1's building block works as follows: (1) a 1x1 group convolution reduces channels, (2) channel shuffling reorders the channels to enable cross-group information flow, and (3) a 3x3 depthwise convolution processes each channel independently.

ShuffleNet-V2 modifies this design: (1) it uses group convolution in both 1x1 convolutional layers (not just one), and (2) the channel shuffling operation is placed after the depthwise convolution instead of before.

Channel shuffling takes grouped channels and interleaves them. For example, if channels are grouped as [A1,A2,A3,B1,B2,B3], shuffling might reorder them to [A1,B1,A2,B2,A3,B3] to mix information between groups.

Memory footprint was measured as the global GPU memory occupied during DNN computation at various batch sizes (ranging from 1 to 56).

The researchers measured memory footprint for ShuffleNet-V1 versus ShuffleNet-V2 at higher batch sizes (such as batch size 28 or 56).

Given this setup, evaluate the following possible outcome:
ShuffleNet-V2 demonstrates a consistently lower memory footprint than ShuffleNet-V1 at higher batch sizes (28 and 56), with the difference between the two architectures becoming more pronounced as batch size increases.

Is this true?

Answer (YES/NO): NO